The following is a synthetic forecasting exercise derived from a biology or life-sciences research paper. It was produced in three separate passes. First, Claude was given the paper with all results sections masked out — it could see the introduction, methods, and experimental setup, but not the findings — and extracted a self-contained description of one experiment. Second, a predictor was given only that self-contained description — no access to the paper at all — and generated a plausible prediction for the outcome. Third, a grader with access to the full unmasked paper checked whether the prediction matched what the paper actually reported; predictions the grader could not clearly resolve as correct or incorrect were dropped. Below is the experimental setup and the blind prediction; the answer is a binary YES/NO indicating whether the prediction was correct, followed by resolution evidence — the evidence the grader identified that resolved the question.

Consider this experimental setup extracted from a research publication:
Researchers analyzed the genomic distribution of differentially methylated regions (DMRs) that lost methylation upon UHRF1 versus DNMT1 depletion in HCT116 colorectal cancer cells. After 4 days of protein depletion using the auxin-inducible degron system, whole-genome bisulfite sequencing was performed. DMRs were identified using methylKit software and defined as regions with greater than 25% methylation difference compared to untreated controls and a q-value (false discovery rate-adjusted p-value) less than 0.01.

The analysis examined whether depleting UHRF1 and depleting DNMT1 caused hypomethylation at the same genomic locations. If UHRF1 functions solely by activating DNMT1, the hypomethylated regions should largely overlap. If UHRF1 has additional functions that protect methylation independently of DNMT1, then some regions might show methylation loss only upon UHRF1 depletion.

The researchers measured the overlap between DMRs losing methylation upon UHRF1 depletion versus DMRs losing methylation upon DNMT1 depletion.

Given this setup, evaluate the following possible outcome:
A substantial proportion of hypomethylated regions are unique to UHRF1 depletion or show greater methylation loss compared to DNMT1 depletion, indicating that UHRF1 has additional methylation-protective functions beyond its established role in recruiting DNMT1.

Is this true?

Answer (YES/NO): YES